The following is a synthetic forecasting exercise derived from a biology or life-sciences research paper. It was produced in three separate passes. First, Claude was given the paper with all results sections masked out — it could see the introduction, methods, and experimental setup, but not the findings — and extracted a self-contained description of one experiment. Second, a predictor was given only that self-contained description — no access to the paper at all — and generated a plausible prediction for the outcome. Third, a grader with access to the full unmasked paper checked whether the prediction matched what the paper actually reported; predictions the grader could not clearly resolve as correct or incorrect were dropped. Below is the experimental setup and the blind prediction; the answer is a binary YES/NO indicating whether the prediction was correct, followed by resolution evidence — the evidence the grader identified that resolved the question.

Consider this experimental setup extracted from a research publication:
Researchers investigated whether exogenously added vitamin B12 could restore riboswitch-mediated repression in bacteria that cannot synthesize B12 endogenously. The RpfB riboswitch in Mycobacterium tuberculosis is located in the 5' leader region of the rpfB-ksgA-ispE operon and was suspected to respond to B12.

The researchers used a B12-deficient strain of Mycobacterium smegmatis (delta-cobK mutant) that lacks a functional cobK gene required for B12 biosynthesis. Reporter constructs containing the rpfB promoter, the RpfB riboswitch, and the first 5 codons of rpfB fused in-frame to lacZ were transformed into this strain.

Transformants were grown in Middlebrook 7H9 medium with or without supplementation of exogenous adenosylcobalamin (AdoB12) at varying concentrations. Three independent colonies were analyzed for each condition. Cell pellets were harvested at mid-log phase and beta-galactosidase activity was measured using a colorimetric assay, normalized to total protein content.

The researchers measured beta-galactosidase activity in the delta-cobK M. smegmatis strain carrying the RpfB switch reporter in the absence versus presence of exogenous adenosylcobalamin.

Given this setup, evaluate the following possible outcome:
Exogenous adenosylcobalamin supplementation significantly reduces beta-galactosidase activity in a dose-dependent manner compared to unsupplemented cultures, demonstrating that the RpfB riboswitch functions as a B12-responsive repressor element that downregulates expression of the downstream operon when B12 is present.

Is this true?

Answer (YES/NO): NO